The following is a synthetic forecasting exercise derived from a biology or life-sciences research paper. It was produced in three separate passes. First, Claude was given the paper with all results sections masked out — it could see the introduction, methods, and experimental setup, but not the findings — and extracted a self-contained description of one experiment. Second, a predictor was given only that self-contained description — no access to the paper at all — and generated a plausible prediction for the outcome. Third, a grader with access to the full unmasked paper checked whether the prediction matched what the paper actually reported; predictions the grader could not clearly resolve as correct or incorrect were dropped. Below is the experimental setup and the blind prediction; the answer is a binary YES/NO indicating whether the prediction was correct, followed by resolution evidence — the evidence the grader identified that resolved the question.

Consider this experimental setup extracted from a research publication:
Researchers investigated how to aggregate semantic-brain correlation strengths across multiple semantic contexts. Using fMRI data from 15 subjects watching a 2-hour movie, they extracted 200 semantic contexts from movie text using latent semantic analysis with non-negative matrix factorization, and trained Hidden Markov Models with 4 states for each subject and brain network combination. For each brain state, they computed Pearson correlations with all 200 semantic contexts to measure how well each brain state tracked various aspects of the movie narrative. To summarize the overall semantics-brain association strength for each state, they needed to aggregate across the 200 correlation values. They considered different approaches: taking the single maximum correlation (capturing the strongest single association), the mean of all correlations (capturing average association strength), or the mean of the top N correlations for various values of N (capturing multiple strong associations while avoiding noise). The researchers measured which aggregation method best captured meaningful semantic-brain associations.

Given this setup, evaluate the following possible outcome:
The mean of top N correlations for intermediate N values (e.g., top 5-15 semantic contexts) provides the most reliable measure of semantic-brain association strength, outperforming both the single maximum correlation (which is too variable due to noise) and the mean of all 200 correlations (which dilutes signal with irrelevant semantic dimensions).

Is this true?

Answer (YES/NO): NO